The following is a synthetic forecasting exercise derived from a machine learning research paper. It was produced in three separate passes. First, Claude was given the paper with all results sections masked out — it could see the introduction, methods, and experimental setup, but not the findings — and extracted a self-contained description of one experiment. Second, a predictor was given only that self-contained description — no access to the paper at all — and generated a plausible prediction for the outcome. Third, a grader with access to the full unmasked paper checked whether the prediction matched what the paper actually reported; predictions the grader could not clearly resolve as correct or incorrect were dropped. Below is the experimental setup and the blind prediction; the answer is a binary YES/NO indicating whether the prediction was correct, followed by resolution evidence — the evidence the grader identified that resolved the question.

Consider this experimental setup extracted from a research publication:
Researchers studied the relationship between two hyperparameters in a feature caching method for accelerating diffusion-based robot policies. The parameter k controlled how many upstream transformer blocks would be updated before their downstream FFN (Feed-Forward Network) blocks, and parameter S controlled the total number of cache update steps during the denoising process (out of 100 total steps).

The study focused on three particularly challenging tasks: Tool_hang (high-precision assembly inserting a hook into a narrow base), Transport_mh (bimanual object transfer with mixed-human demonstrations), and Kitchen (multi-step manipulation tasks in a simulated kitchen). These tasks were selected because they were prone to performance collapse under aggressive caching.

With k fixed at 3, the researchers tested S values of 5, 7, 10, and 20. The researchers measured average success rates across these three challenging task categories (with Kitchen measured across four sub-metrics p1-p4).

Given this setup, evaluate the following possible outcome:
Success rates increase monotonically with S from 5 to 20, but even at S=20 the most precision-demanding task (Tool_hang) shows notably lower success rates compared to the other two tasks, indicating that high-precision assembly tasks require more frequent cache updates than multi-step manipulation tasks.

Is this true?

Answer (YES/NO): NO